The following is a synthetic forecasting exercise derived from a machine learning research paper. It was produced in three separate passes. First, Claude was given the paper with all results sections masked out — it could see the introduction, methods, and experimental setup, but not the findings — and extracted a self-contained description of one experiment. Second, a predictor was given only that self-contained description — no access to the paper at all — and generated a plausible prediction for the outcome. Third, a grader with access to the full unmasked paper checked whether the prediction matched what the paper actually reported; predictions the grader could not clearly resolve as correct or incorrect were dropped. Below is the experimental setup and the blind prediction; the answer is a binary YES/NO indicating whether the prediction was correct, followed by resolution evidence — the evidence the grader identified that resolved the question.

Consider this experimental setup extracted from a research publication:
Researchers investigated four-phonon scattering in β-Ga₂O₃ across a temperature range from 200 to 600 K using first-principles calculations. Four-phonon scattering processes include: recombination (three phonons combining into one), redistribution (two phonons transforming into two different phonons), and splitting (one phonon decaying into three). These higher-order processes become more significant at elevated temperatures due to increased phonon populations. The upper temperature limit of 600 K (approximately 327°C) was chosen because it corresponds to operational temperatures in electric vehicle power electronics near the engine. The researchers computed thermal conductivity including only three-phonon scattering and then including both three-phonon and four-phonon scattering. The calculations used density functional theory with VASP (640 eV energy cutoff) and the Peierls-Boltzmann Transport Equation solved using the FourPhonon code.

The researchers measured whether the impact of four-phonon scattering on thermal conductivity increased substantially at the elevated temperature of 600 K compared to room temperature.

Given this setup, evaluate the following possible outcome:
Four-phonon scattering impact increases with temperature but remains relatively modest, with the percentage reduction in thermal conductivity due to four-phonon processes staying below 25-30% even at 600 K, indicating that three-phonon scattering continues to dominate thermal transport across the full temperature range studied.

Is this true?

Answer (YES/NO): NO